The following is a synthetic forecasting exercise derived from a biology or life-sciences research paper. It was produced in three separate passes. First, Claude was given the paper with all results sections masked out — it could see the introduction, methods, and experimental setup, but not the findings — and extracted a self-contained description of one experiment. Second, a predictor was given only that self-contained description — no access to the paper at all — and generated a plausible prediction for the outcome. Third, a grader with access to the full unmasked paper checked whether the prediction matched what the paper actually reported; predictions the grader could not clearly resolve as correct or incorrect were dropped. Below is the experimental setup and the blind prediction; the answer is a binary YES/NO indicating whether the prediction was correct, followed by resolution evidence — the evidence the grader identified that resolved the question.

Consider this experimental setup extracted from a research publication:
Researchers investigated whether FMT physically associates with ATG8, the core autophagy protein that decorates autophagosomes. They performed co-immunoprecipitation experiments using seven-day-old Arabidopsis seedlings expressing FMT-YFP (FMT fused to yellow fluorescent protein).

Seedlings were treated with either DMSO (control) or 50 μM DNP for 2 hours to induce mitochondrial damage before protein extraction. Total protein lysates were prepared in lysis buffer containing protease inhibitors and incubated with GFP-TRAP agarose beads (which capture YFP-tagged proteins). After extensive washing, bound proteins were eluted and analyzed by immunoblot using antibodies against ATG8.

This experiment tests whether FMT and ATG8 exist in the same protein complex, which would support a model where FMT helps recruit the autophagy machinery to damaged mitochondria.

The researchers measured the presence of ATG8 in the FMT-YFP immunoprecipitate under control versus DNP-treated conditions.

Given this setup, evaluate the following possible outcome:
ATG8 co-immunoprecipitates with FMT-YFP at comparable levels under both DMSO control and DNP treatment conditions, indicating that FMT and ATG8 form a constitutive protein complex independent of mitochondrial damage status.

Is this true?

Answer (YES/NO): NO